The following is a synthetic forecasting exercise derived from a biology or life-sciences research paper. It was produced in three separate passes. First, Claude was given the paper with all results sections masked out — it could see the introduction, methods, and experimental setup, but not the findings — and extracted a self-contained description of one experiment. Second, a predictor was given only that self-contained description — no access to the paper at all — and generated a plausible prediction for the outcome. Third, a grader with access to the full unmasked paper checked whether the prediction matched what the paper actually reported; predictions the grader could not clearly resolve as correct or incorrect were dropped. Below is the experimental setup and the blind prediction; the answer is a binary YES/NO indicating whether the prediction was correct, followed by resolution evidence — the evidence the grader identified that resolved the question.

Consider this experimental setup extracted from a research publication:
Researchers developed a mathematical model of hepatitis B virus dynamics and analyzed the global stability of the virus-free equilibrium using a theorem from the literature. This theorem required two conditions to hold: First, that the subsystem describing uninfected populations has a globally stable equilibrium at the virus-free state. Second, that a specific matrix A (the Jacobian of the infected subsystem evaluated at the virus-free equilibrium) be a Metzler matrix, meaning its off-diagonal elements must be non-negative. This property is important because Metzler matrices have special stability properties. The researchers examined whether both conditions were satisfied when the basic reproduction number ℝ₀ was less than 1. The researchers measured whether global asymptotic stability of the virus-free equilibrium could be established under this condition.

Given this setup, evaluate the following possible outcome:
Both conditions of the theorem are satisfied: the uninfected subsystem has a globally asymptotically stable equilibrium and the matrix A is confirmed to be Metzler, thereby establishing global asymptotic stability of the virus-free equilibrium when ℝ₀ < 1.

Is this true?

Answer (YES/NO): YES